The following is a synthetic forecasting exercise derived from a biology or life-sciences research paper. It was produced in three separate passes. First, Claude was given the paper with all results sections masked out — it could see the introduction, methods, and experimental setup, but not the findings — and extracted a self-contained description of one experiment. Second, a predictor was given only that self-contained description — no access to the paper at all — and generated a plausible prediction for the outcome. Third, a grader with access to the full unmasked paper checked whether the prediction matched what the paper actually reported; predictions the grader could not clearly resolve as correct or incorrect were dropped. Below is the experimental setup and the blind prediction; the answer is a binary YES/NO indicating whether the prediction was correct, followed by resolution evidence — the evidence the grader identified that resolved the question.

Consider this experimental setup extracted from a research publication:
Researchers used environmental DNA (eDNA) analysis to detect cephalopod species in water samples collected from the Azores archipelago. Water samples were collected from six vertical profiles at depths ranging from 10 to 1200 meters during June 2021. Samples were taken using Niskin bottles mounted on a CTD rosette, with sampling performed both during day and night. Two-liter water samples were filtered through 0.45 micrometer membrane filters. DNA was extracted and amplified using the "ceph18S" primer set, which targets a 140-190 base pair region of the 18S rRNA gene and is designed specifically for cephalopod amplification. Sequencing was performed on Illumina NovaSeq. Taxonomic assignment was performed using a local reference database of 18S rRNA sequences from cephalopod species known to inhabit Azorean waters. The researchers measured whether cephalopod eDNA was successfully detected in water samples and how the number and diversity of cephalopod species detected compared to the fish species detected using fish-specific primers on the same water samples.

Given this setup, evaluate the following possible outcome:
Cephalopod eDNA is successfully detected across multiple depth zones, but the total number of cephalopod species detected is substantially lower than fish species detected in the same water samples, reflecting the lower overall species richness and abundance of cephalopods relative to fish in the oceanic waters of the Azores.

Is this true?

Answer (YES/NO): NO